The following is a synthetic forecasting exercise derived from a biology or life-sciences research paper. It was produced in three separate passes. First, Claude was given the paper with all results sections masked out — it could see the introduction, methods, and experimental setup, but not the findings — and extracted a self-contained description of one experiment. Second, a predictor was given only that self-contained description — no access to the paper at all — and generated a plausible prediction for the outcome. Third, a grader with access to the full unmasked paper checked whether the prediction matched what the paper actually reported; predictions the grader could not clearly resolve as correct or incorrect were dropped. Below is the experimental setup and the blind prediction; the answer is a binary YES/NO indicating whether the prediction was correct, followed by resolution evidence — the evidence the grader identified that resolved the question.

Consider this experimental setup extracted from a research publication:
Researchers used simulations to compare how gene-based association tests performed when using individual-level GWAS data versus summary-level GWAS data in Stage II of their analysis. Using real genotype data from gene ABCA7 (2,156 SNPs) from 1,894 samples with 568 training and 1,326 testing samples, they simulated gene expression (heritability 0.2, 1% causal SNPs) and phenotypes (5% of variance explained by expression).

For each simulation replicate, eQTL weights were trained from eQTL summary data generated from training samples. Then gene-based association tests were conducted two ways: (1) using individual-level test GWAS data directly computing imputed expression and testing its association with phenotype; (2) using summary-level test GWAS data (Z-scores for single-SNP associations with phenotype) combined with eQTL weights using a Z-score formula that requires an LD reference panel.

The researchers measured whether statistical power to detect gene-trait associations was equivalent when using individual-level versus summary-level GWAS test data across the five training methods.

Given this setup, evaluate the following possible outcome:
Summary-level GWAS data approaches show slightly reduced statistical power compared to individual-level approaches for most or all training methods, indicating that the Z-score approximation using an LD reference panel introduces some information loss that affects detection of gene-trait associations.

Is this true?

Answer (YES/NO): NO